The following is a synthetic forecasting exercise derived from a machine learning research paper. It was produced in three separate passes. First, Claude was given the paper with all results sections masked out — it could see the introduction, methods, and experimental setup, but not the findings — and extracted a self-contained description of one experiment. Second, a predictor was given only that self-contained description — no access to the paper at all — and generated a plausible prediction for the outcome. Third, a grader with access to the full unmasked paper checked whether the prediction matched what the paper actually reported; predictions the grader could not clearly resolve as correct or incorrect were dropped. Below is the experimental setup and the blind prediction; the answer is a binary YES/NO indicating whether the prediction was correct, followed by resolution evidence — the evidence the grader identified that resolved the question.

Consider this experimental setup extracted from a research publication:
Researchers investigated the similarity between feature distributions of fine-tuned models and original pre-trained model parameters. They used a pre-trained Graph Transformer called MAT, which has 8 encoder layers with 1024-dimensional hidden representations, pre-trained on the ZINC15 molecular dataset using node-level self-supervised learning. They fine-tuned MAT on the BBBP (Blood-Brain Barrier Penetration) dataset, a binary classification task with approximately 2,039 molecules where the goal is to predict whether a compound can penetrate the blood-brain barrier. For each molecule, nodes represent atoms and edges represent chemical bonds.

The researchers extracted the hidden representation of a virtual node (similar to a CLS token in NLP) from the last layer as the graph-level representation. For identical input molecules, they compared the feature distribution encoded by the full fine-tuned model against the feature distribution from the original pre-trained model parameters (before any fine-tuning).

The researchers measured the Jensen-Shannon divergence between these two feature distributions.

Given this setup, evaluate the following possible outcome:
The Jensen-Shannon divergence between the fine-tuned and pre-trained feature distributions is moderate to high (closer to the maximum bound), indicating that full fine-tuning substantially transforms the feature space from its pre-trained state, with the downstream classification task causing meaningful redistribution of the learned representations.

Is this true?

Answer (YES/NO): NO